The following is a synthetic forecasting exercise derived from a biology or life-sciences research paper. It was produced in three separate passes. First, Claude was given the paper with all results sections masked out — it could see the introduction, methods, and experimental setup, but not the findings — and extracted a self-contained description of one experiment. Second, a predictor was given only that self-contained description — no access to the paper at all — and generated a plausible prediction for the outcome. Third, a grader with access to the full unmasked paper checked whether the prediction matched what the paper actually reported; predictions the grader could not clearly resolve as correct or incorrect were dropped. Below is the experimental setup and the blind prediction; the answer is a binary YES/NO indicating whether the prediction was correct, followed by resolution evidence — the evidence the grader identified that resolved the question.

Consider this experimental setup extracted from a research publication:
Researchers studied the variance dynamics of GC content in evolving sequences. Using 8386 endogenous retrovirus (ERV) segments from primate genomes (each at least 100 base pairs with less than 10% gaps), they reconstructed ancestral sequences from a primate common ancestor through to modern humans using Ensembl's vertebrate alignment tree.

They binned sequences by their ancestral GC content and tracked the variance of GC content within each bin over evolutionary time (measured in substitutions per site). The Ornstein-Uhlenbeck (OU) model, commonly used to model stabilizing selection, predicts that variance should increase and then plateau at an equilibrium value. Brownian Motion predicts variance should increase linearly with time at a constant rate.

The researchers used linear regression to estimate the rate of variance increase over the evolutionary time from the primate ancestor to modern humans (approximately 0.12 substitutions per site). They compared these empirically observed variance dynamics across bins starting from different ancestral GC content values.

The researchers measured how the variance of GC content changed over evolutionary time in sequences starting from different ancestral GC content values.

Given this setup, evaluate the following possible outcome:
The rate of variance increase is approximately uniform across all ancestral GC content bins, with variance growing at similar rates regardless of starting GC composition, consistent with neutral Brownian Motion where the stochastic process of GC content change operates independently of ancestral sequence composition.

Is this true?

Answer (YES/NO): NO